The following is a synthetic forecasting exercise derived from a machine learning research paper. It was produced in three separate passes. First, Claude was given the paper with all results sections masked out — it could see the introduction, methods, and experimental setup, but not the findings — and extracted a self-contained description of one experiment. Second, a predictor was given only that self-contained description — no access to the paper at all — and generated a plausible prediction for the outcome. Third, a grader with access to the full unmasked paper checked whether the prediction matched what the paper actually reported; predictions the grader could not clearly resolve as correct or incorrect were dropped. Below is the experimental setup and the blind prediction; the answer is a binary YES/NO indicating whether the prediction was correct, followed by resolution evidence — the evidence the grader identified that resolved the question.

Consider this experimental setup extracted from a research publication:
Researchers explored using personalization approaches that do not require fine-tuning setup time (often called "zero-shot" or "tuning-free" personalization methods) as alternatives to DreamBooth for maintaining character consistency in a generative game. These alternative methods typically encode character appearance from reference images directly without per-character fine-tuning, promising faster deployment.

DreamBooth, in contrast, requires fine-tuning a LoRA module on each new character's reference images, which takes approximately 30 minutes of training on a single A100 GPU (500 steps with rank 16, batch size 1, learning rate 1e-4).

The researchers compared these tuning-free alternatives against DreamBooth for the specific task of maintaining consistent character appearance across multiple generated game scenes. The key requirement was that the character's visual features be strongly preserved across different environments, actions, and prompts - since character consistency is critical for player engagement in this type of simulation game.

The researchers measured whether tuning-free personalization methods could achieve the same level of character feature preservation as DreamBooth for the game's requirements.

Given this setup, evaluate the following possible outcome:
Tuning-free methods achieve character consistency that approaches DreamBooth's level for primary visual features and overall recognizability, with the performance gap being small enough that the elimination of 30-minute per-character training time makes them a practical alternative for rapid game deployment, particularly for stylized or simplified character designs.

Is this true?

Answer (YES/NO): NO